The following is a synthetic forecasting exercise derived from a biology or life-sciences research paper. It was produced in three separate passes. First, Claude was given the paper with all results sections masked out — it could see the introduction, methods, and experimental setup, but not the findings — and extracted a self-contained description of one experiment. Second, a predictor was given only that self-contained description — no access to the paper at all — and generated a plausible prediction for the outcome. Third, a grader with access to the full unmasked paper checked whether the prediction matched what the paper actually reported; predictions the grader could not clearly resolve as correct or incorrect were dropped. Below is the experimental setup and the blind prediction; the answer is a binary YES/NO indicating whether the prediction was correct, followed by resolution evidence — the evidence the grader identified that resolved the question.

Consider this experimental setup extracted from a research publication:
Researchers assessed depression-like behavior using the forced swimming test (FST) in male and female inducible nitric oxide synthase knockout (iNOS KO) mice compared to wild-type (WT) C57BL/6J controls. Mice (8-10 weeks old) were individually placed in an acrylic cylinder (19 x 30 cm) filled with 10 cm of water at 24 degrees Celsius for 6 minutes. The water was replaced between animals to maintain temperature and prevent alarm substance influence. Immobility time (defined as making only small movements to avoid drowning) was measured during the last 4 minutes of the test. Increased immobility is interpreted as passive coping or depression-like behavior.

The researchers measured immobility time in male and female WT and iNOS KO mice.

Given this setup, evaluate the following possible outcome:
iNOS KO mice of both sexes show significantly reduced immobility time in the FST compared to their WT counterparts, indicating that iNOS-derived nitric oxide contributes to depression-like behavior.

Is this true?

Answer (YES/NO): NO